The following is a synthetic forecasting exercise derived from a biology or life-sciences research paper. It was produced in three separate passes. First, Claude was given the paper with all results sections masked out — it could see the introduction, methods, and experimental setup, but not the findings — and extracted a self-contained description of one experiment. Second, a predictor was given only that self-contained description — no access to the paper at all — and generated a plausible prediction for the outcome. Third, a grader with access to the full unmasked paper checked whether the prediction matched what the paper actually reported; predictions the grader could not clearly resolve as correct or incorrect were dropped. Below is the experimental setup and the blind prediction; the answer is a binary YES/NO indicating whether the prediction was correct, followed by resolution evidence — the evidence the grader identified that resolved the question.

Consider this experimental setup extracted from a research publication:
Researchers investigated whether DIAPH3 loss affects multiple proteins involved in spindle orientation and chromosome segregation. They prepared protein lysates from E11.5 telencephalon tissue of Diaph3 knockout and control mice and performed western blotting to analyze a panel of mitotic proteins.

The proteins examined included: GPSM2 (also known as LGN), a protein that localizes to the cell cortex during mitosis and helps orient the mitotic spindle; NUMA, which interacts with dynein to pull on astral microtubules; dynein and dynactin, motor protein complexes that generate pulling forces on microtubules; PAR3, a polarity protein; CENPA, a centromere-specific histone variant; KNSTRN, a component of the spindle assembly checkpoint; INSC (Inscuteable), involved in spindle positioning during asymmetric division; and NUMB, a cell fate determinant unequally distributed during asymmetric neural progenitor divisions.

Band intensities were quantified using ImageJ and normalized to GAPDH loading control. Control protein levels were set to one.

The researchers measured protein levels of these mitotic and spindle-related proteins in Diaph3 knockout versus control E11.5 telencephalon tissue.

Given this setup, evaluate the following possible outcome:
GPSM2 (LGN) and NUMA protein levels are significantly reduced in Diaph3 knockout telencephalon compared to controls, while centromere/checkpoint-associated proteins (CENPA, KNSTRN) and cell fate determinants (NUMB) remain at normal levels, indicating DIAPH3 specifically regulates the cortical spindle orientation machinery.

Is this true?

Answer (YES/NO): NO